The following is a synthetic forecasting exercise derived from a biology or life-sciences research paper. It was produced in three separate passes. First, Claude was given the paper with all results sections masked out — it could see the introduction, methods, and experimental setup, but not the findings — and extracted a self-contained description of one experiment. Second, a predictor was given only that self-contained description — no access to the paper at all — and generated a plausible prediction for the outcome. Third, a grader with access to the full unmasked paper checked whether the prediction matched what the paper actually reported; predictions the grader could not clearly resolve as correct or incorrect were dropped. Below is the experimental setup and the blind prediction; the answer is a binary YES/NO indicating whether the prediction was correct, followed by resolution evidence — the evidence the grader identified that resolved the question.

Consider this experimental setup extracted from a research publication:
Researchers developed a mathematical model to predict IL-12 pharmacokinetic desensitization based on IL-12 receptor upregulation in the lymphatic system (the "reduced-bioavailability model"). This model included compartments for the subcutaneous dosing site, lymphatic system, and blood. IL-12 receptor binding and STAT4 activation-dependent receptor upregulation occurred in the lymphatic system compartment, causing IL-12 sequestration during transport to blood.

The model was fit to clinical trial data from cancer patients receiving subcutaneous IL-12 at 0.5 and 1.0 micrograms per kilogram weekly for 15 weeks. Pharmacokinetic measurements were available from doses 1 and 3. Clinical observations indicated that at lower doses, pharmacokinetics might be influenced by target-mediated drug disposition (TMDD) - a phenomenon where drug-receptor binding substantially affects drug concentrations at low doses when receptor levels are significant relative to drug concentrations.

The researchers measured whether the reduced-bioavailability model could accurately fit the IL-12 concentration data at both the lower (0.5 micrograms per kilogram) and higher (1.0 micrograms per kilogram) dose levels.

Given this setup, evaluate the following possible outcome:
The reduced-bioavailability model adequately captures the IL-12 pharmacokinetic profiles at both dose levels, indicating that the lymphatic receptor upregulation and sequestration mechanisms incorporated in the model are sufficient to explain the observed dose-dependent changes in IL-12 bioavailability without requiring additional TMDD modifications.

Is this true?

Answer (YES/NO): NO